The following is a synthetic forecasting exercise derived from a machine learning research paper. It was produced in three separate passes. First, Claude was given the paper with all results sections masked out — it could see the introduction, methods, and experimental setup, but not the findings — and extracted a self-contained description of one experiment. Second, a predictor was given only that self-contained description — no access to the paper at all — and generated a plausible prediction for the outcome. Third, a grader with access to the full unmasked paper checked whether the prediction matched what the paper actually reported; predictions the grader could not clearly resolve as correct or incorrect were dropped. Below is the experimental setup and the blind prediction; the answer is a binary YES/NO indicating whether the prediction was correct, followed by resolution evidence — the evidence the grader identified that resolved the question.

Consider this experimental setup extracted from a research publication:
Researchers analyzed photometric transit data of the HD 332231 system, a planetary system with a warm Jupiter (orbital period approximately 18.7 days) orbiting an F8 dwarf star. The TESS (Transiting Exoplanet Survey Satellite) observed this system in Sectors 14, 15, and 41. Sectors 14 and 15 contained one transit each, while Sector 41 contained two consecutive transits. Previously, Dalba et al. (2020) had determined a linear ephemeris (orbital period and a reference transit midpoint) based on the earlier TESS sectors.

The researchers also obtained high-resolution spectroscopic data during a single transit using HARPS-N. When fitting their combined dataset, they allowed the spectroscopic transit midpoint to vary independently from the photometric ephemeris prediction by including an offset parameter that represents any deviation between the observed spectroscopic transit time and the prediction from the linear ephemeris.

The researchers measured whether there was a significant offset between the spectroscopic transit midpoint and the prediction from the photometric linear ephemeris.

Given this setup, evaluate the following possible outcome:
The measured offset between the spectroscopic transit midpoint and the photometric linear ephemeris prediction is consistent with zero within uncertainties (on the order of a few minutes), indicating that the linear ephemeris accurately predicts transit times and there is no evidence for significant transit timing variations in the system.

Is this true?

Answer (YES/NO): NO